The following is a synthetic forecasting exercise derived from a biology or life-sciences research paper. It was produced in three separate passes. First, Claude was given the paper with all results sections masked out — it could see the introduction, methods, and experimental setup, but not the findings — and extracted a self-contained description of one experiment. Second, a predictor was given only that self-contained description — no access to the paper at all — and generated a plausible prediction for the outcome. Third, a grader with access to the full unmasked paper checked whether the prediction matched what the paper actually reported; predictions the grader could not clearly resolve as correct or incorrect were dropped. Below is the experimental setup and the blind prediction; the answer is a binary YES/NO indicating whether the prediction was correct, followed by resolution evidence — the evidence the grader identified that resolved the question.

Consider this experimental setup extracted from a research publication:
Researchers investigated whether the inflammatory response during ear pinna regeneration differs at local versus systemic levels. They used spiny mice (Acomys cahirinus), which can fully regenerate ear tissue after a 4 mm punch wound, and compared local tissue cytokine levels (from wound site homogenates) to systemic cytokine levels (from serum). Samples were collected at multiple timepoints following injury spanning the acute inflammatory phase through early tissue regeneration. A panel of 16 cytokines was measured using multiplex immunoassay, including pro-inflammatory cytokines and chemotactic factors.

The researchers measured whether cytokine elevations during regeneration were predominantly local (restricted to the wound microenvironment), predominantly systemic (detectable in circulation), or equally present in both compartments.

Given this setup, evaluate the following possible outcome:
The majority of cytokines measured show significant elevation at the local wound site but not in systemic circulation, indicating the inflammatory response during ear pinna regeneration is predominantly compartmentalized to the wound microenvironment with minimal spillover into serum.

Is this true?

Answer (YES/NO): NO